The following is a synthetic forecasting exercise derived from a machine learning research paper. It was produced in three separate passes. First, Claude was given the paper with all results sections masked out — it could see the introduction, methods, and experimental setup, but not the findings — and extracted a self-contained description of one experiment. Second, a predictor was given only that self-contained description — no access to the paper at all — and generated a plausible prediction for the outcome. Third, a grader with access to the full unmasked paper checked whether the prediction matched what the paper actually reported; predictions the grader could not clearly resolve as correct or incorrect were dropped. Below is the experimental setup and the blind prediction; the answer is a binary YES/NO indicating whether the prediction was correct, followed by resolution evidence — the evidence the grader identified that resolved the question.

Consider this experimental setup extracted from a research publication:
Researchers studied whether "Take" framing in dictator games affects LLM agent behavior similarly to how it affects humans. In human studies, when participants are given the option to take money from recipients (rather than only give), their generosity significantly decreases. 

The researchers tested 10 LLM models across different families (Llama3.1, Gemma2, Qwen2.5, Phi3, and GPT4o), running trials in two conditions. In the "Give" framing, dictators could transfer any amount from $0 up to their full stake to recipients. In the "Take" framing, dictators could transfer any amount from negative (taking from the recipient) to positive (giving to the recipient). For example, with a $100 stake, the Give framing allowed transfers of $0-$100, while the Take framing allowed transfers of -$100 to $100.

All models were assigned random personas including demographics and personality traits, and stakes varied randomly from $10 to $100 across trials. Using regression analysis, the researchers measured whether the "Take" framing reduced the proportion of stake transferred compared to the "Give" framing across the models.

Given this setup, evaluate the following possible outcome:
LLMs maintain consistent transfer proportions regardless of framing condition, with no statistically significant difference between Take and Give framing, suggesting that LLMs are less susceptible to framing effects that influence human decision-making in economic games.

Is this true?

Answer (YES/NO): NO